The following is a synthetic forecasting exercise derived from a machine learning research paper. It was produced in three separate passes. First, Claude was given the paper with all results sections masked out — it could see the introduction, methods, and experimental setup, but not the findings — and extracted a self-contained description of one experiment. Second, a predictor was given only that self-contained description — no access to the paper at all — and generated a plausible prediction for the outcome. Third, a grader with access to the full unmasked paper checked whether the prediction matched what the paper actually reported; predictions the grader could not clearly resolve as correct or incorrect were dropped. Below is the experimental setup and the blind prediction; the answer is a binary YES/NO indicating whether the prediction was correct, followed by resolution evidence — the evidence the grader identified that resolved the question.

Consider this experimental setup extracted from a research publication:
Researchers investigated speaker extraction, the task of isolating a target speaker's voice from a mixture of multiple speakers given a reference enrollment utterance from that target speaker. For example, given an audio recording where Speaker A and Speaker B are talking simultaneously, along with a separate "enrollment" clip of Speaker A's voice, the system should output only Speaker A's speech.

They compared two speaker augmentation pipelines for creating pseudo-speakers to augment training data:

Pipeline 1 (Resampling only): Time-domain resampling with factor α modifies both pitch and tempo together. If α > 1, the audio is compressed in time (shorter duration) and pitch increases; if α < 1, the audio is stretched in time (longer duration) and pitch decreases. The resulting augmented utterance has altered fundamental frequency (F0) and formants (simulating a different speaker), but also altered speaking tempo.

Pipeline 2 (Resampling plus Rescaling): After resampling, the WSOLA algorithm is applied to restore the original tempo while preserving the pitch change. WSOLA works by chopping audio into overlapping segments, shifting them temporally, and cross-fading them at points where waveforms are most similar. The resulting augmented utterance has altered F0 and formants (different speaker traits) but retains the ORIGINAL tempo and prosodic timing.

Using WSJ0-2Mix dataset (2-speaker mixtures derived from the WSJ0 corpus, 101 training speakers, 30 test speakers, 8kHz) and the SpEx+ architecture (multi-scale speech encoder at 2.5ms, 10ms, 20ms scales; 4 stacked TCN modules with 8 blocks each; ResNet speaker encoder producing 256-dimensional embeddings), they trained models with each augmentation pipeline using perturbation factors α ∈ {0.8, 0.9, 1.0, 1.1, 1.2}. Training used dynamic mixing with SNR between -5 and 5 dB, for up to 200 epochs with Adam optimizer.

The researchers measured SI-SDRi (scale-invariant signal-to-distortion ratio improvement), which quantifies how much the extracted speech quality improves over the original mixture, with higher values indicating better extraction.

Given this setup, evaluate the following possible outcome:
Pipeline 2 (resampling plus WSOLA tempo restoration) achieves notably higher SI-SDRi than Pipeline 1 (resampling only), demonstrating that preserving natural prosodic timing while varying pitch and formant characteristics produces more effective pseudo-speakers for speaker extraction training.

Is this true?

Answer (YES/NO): NO